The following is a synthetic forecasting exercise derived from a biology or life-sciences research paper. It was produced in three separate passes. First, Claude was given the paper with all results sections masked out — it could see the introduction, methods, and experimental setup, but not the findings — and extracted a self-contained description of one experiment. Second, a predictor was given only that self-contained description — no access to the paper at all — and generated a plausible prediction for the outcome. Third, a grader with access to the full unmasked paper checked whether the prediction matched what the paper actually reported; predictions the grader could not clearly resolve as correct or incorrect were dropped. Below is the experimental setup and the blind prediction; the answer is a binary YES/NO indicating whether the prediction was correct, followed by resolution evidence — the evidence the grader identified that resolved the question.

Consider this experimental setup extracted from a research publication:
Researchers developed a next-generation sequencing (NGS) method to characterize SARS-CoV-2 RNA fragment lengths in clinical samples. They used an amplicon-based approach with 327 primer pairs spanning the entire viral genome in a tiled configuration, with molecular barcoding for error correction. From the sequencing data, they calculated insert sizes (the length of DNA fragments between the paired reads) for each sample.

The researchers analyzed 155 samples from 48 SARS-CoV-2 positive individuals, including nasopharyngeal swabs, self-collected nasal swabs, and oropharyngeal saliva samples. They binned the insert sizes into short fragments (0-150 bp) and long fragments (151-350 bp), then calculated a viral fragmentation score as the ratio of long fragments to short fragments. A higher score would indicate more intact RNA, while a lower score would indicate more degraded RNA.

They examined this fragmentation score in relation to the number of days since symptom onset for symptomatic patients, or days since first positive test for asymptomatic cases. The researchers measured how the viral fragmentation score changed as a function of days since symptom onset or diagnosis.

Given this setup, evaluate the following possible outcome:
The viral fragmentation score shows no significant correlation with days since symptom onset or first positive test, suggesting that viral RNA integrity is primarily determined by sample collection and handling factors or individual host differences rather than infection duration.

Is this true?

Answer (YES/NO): NO